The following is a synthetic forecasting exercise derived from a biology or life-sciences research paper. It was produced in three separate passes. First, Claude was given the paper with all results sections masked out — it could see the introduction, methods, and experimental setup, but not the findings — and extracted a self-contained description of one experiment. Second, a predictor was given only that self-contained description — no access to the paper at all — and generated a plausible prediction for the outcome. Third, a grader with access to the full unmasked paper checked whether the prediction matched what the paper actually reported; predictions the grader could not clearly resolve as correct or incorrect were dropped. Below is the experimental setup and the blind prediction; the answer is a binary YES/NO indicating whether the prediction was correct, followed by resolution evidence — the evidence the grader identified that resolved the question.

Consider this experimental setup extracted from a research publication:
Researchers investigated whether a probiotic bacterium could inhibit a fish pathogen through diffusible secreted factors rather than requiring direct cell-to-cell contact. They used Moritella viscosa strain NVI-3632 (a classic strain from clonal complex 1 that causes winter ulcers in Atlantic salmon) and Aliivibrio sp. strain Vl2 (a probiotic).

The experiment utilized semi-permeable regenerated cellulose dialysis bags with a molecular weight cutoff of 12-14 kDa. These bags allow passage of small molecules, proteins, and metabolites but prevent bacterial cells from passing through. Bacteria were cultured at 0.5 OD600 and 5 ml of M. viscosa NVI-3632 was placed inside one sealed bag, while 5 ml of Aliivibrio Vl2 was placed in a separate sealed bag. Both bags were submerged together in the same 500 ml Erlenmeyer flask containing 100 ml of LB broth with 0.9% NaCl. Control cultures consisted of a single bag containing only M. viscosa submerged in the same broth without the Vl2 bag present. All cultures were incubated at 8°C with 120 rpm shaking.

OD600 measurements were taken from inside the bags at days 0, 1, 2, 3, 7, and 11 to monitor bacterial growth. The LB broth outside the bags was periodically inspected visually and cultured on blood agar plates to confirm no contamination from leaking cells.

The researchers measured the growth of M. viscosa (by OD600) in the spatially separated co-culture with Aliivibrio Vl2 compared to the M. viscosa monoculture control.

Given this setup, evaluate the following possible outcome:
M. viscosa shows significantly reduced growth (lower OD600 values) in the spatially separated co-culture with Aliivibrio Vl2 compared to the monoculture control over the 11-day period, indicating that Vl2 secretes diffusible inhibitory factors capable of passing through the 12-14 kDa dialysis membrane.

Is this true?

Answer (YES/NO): YES